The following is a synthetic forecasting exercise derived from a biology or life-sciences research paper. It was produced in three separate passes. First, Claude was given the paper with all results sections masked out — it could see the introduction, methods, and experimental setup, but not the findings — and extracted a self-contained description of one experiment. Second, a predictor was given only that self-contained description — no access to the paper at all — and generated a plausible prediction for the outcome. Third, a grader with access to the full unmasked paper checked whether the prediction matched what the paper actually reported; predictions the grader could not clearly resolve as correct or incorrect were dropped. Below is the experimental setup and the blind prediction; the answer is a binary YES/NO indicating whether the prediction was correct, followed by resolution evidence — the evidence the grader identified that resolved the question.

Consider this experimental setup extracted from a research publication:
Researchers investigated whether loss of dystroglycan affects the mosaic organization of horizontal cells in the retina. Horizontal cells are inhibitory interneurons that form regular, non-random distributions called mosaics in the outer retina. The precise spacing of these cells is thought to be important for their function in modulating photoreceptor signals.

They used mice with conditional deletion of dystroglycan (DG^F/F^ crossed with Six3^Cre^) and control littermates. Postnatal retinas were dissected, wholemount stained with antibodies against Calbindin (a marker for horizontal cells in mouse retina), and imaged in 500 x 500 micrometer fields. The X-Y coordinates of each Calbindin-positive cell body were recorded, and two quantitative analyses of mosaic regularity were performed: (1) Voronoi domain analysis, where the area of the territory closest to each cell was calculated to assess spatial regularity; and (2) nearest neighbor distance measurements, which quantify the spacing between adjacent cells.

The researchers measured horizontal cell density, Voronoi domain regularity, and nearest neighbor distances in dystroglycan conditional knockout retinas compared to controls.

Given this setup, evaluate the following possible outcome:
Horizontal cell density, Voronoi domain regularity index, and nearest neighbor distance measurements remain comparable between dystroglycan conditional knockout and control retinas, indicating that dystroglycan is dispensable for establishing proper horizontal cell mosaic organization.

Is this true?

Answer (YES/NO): NO